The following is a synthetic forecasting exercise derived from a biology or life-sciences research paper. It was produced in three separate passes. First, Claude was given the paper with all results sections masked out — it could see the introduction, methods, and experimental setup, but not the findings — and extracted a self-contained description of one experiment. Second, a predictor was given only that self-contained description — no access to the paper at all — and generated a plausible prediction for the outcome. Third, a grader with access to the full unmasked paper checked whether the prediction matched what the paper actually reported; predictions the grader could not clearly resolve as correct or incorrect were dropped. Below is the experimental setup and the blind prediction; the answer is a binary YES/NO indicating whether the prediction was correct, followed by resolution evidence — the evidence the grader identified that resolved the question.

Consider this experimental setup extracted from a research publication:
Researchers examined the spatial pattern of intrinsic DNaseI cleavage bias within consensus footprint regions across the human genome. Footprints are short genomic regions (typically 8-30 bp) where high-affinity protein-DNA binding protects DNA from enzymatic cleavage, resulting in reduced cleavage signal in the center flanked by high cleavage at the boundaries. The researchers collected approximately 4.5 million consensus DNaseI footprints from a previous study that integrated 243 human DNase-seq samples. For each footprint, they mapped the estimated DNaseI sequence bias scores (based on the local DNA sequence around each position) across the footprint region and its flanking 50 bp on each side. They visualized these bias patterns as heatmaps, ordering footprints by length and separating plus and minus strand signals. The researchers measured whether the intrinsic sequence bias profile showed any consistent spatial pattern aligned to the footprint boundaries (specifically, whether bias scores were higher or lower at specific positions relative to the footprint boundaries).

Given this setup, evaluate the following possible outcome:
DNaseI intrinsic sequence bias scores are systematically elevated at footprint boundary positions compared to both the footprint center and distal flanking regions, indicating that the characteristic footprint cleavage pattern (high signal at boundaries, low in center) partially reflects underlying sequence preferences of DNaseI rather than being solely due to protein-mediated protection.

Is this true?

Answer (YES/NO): NO